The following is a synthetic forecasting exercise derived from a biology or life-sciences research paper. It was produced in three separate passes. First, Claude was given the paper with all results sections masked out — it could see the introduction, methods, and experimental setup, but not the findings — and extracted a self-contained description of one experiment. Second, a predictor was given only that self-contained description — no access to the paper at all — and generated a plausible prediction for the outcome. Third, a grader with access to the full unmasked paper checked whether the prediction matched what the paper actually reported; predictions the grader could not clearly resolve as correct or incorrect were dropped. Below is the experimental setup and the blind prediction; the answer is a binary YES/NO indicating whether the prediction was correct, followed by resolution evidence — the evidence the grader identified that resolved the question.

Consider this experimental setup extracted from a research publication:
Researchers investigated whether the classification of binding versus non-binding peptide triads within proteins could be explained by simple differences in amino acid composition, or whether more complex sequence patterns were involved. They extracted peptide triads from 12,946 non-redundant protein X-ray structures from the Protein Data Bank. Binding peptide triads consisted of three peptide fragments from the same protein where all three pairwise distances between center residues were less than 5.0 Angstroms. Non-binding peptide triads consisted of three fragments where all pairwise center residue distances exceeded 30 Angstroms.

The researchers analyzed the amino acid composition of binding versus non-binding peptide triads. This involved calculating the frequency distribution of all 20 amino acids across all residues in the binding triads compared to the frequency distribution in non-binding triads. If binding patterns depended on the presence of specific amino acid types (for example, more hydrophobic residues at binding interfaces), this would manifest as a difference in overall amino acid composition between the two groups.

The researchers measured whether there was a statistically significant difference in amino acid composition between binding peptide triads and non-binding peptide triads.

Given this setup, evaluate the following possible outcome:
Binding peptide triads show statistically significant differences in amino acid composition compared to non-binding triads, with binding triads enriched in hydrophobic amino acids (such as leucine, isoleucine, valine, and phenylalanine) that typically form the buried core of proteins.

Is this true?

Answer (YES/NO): NO